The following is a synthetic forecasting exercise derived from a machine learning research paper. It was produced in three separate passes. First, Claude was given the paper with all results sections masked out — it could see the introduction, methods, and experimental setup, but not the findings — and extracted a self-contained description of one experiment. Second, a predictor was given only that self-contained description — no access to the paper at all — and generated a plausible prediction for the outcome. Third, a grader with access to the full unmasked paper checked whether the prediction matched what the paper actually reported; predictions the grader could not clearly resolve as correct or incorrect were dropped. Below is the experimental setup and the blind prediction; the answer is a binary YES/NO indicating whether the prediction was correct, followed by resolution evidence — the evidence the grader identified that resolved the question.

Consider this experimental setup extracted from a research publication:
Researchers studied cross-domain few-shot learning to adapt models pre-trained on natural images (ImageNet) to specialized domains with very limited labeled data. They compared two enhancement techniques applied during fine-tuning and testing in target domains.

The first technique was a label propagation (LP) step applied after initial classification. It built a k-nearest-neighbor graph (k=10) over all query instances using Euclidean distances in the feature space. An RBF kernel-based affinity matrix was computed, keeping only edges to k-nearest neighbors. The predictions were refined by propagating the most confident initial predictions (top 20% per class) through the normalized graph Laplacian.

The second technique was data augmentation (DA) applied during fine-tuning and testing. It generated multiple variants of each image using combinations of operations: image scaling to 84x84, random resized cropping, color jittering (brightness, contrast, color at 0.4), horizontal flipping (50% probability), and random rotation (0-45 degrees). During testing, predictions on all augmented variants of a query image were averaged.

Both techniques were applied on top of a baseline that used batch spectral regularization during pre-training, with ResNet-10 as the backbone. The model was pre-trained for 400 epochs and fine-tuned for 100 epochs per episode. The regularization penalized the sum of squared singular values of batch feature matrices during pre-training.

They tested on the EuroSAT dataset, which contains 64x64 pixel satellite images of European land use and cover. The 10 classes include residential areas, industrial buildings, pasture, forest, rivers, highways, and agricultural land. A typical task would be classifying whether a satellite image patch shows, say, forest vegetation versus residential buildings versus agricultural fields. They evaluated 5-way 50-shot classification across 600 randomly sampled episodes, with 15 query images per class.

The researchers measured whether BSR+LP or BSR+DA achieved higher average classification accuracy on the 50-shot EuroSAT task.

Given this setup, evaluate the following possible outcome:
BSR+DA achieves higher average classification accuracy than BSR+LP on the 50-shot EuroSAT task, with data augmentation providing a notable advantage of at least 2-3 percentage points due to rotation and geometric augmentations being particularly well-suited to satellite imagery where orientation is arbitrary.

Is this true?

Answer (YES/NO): NO